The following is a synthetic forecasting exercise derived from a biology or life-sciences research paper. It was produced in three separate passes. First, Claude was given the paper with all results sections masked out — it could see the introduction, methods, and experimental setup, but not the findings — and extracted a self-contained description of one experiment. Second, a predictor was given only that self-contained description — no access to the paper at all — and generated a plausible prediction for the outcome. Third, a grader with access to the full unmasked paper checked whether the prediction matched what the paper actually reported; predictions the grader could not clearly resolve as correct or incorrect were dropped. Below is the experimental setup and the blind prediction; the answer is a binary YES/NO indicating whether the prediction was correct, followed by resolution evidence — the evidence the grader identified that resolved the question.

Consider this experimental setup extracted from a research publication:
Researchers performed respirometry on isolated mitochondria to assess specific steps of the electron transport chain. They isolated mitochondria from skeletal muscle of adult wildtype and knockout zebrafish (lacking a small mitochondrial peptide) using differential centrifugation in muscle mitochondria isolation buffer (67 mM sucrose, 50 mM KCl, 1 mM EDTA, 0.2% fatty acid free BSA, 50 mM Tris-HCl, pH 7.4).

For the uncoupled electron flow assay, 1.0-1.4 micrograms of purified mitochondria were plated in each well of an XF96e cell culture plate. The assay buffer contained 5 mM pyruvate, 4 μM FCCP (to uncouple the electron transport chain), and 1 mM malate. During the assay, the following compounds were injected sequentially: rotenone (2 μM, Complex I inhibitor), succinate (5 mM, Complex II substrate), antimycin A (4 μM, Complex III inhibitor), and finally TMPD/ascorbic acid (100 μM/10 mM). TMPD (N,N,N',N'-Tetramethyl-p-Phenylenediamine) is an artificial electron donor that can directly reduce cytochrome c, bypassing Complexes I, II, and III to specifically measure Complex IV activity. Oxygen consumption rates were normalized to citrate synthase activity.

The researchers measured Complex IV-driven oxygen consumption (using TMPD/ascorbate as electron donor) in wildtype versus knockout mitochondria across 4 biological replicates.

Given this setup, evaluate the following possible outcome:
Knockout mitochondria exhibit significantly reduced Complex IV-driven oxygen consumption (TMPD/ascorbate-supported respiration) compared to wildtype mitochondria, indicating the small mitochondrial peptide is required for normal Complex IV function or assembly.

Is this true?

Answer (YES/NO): NO